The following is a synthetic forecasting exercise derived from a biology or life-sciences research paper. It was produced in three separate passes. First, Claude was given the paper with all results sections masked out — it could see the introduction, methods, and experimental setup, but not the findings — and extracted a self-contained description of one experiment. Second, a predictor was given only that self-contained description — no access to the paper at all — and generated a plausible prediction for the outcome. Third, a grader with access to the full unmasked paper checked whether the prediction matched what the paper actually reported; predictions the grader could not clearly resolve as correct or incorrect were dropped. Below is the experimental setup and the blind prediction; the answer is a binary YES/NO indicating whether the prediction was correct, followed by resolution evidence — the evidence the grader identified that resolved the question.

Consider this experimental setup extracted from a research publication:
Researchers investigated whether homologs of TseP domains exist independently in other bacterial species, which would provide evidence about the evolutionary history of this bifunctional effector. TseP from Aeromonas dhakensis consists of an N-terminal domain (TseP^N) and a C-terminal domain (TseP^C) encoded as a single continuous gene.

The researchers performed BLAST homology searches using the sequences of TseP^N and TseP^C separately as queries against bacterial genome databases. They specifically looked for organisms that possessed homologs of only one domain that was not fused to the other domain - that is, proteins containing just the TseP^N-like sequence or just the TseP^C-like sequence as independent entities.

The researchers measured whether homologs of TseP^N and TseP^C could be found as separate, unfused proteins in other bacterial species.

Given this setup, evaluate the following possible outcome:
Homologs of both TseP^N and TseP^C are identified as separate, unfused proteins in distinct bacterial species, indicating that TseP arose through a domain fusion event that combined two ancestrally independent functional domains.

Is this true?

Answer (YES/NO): YES